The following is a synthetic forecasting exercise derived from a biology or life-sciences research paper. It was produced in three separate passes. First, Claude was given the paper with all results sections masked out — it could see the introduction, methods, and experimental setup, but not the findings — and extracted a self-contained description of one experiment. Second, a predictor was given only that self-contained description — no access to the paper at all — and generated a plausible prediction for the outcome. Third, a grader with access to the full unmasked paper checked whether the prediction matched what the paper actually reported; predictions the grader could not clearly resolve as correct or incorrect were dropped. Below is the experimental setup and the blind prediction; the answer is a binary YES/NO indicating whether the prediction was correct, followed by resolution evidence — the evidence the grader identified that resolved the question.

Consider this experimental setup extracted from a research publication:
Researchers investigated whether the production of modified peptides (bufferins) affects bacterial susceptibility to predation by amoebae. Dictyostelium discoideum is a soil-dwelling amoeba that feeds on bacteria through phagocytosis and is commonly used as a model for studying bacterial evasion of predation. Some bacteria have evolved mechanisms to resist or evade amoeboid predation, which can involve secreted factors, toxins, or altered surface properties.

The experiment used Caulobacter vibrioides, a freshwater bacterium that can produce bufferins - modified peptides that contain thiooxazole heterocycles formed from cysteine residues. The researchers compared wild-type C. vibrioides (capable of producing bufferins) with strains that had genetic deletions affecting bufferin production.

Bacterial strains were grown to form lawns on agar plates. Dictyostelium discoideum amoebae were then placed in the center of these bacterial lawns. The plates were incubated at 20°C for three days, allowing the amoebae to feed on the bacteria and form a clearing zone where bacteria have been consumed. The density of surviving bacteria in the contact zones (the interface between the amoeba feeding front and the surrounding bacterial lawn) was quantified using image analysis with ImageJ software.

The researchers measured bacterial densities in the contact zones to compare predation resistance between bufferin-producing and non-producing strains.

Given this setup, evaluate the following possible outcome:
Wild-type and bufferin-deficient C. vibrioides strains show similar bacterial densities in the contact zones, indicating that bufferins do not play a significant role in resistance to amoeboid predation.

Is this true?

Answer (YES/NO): NO